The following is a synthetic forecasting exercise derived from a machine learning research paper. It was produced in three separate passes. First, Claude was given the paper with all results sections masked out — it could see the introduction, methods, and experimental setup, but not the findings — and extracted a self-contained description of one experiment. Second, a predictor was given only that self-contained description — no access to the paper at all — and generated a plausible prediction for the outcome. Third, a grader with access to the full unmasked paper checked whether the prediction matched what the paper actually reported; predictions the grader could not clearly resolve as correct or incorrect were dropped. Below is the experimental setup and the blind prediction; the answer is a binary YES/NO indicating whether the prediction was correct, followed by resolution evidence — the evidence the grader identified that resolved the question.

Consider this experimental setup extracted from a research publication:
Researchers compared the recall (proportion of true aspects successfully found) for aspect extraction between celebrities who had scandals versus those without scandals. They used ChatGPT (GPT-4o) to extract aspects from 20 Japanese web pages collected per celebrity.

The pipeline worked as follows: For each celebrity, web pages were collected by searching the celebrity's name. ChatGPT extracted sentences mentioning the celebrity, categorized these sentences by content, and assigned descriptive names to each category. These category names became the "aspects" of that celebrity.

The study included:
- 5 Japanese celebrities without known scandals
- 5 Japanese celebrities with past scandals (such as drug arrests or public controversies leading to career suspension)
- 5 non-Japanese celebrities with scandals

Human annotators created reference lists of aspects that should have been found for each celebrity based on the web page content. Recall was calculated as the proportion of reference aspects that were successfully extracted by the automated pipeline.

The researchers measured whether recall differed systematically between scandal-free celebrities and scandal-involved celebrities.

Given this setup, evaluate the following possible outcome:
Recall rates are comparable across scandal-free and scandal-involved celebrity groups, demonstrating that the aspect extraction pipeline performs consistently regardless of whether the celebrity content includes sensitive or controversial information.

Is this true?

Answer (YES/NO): YES